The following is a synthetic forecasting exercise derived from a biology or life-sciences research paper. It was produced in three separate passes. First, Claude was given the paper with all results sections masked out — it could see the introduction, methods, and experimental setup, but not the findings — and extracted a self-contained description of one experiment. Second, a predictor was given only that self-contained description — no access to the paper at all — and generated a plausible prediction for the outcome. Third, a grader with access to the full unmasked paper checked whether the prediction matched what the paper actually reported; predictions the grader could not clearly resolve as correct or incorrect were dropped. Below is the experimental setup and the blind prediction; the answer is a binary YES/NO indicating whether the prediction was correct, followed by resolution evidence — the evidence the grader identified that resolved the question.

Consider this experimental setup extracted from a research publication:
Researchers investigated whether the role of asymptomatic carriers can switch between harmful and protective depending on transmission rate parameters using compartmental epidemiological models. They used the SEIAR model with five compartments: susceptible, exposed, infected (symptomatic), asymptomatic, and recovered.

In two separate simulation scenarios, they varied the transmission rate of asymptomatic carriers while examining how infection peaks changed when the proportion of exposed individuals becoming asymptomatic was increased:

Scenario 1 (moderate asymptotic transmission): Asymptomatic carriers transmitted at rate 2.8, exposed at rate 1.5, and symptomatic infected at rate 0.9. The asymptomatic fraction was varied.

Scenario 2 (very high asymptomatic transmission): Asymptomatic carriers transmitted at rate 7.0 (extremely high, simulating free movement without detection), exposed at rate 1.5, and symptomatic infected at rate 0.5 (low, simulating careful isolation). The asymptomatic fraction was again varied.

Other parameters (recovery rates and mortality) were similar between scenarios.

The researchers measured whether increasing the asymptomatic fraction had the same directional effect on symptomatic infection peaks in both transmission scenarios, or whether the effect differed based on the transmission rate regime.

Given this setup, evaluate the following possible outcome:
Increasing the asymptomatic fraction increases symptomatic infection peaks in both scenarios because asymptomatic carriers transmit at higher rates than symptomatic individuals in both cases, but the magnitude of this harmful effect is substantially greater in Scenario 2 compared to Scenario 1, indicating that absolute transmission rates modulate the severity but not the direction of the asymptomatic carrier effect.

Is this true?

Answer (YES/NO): NO